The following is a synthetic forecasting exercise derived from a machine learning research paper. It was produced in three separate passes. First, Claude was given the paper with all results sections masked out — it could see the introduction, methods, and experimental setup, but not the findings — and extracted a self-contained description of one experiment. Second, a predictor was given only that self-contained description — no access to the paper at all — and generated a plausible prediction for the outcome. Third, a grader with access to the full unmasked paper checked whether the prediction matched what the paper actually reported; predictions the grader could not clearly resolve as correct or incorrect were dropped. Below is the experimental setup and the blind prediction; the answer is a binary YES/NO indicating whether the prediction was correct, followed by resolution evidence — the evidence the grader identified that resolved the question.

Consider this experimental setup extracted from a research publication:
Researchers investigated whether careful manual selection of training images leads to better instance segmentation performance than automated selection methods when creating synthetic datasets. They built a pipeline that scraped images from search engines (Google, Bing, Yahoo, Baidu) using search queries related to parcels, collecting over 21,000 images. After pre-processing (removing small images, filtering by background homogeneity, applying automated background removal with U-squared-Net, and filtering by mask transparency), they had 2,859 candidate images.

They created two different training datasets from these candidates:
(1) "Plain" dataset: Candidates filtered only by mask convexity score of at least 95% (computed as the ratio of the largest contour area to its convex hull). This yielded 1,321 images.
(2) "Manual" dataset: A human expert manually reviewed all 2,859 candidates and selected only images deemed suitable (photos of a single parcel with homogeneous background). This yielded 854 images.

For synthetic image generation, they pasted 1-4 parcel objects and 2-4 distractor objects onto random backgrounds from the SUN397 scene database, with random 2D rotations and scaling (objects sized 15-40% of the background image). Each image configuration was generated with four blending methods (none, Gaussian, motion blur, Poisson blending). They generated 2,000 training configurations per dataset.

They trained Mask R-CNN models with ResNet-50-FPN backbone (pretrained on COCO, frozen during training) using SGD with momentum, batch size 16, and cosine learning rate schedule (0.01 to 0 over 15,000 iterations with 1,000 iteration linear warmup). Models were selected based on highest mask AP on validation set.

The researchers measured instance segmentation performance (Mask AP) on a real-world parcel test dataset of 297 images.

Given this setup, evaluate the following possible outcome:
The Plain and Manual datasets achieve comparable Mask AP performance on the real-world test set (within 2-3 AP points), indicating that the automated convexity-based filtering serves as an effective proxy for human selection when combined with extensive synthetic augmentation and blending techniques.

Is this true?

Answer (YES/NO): NO